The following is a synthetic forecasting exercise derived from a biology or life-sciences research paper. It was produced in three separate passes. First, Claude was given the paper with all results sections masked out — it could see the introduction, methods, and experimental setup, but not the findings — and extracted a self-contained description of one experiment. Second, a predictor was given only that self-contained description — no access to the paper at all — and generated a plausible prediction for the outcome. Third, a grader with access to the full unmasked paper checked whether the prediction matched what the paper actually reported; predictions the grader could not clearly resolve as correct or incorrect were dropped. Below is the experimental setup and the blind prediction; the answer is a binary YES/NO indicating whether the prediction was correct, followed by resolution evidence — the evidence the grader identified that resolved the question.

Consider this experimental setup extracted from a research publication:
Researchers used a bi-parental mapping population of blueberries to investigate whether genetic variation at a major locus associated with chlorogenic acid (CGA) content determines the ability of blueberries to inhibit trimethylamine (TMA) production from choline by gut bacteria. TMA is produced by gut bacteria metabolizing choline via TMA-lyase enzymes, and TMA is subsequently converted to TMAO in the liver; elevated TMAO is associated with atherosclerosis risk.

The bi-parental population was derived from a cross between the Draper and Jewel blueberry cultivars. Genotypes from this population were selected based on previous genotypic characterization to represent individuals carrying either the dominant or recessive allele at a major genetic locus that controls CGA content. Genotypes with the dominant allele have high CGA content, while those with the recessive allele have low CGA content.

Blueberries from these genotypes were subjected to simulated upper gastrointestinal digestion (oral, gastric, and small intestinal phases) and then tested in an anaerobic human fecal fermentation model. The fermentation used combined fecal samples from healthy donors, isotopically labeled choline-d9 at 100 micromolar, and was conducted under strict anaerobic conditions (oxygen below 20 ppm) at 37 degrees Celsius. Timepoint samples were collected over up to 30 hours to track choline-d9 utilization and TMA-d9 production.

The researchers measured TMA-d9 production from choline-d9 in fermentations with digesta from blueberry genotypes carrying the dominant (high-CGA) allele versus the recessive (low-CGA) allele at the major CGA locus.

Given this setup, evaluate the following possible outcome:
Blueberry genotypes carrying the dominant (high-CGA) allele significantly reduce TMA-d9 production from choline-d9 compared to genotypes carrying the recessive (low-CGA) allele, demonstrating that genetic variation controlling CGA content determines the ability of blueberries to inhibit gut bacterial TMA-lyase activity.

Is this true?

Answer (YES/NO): NO